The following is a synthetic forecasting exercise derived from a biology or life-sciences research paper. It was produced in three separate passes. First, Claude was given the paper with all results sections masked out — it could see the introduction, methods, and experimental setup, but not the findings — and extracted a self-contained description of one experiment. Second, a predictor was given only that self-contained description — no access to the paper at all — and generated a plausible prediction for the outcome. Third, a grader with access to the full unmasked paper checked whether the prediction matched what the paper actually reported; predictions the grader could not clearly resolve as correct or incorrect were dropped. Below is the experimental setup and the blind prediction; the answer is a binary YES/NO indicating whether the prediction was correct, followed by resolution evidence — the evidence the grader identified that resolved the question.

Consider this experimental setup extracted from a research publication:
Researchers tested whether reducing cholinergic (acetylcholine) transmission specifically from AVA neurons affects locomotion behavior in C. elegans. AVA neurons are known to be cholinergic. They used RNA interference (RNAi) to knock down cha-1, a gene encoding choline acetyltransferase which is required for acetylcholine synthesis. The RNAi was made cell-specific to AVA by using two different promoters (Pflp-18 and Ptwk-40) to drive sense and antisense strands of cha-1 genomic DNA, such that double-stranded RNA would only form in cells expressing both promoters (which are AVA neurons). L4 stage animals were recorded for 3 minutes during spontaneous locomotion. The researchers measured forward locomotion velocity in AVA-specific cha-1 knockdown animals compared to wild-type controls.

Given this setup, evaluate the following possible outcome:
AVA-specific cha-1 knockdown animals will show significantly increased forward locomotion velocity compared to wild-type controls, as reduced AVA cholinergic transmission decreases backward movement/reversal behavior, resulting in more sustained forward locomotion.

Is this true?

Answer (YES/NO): NO